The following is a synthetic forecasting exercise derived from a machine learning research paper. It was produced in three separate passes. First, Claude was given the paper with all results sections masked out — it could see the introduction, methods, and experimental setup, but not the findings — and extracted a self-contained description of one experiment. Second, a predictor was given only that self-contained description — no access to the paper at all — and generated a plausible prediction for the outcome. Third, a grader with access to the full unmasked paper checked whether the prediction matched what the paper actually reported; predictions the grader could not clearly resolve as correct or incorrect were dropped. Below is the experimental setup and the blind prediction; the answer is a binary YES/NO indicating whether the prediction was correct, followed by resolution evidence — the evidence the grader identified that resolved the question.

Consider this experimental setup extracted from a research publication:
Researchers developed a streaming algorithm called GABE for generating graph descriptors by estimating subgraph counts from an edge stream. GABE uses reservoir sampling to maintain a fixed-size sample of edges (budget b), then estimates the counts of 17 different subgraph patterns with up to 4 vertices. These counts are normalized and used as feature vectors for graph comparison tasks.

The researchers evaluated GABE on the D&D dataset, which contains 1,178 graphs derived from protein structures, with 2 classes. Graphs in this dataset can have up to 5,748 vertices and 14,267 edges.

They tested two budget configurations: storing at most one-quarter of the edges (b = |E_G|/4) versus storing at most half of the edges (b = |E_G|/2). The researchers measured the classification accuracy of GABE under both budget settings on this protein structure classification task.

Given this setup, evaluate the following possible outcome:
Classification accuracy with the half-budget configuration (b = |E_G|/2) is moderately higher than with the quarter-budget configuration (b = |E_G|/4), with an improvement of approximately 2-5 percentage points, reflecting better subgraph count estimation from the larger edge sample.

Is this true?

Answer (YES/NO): YES